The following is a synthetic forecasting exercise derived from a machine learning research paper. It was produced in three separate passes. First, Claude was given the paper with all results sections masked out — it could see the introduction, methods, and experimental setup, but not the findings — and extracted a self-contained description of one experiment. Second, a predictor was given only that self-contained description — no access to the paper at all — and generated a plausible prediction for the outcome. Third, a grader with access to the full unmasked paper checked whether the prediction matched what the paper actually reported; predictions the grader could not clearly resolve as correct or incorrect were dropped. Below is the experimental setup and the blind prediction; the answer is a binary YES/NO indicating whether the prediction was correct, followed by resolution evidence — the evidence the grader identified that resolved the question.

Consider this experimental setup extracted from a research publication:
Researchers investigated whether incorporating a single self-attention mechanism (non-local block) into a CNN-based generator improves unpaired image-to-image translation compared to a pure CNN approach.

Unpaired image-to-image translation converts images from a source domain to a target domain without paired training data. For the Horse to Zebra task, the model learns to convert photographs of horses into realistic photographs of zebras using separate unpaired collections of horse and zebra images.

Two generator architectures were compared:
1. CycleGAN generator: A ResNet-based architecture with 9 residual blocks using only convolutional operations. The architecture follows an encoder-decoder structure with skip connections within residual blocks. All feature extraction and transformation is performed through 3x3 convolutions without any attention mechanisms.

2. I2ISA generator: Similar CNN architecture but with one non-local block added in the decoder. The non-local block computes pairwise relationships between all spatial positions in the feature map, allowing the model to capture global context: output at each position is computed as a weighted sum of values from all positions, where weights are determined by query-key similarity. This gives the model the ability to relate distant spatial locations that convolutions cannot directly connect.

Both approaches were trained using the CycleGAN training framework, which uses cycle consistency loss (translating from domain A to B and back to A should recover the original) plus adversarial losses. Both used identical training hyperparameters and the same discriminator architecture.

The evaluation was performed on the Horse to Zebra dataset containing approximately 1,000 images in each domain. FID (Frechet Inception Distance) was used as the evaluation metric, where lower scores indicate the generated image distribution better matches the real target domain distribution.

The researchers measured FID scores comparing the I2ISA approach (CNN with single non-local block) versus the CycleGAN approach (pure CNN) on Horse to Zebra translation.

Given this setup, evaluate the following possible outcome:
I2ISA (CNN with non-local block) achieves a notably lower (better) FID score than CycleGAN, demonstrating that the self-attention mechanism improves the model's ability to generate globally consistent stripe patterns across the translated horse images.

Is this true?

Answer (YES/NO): NO